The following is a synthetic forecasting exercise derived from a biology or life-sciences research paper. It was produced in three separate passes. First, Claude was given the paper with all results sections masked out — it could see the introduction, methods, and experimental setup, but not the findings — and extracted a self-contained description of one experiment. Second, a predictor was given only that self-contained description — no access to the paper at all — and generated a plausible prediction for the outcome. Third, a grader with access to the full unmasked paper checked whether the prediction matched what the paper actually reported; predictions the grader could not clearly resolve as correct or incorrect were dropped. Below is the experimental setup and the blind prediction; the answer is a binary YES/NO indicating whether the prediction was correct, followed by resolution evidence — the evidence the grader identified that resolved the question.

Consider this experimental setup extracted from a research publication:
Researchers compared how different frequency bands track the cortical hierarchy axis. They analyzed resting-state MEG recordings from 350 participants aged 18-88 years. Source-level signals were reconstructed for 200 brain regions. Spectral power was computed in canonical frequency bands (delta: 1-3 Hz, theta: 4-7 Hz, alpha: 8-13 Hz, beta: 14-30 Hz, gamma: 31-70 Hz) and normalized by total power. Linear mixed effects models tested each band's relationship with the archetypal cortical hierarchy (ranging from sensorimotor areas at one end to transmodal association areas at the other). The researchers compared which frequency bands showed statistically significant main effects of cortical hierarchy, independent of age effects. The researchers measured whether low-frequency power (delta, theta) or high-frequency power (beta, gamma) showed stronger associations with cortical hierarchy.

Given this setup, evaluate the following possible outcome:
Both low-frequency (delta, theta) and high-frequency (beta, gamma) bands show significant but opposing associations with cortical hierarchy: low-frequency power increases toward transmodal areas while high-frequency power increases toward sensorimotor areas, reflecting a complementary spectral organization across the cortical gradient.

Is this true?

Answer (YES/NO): NO